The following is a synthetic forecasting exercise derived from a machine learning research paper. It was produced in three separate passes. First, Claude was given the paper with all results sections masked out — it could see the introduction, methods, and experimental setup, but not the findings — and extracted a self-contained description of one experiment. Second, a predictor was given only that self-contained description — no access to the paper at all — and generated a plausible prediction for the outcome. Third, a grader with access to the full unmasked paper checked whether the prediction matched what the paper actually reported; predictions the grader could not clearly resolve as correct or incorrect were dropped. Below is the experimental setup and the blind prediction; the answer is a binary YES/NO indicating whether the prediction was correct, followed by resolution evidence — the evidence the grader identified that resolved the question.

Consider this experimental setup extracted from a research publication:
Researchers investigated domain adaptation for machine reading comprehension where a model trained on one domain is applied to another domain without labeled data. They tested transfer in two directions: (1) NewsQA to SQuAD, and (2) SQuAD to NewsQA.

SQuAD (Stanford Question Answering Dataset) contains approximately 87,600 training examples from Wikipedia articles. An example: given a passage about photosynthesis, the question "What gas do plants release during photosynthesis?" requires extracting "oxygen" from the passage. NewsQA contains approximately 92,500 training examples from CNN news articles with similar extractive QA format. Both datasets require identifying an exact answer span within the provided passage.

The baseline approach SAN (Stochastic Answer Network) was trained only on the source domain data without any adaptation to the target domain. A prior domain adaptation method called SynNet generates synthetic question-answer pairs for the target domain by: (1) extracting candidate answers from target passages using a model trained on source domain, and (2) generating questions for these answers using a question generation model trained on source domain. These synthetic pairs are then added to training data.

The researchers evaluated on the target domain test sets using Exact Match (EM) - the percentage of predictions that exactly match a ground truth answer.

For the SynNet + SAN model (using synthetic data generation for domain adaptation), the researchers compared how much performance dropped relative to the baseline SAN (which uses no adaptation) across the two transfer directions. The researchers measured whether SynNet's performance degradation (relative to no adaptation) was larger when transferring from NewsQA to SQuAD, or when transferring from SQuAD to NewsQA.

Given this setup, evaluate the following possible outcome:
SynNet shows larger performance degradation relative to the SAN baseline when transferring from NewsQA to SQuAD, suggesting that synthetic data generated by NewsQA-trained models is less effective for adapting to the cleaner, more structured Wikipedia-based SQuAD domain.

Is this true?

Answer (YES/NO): YES